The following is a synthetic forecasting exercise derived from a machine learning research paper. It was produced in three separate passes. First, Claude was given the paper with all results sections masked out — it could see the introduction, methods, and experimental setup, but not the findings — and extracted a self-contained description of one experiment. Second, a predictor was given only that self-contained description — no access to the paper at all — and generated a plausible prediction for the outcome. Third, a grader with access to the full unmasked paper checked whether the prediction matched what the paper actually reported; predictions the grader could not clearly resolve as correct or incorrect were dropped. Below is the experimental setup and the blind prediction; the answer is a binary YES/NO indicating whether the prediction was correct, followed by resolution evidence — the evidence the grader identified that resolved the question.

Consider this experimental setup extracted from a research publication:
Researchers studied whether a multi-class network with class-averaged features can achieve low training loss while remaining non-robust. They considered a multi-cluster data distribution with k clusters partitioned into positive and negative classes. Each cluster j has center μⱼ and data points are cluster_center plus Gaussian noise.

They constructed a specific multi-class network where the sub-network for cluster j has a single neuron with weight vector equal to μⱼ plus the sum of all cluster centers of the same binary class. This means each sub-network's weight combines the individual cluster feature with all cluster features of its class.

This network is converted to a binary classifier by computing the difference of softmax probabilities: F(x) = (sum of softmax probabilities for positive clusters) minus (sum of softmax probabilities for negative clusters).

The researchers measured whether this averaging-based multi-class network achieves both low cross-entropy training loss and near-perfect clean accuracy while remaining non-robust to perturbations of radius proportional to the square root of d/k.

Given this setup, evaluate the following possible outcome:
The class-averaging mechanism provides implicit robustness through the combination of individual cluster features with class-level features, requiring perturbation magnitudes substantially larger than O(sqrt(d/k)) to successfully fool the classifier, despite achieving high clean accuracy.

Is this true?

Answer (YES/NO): NO